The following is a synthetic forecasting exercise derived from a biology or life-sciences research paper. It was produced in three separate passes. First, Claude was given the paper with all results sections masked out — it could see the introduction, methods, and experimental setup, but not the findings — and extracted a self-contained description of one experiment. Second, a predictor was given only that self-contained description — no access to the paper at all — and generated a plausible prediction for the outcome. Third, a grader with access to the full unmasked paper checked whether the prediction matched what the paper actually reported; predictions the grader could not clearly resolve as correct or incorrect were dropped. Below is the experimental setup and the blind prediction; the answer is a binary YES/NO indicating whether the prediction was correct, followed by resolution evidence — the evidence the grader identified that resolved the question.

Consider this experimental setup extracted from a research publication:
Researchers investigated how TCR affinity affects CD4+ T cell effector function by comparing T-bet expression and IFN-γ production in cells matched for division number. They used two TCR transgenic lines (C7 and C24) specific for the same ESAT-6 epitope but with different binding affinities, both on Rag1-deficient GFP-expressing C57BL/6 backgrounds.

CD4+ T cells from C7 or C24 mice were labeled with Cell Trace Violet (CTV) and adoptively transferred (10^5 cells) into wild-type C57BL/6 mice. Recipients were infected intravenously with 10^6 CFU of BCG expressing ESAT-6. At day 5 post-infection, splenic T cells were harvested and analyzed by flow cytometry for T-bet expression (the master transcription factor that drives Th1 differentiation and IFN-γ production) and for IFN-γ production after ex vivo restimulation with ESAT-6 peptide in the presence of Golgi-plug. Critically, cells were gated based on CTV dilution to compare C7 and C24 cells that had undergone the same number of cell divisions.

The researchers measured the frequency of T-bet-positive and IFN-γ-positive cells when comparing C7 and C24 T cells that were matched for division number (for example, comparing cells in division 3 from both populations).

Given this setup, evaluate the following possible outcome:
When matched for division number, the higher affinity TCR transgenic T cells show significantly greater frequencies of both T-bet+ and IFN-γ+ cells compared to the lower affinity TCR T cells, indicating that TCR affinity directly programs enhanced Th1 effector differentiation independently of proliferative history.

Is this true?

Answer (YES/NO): NO